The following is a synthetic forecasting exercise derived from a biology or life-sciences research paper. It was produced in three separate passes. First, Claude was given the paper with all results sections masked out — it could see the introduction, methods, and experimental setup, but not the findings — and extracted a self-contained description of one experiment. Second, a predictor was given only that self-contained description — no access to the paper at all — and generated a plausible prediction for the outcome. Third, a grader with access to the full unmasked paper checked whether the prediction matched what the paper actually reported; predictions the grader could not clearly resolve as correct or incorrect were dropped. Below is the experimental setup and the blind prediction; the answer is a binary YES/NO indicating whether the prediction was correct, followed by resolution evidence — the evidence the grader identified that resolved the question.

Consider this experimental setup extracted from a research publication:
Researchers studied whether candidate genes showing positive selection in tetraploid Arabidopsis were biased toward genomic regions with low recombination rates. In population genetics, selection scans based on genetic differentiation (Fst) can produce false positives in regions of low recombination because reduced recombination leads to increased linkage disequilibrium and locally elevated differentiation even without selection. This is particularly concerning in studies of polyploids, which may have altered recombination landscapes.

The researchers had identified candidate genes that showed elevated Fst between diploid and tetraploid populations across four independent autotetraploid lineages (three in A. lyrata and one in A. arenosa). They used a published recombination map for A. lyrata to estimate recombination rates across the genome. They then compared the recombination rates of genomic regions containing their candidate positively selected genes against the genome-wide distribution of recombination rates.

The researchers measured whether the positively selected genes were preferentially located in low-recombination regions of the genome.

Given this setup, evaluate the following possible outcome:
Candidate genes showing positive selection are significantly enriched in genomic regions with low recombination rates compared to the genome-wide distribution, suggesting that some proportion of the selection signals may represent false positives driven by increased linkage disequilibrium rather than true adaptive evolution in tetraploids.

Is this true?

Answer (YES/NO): NO